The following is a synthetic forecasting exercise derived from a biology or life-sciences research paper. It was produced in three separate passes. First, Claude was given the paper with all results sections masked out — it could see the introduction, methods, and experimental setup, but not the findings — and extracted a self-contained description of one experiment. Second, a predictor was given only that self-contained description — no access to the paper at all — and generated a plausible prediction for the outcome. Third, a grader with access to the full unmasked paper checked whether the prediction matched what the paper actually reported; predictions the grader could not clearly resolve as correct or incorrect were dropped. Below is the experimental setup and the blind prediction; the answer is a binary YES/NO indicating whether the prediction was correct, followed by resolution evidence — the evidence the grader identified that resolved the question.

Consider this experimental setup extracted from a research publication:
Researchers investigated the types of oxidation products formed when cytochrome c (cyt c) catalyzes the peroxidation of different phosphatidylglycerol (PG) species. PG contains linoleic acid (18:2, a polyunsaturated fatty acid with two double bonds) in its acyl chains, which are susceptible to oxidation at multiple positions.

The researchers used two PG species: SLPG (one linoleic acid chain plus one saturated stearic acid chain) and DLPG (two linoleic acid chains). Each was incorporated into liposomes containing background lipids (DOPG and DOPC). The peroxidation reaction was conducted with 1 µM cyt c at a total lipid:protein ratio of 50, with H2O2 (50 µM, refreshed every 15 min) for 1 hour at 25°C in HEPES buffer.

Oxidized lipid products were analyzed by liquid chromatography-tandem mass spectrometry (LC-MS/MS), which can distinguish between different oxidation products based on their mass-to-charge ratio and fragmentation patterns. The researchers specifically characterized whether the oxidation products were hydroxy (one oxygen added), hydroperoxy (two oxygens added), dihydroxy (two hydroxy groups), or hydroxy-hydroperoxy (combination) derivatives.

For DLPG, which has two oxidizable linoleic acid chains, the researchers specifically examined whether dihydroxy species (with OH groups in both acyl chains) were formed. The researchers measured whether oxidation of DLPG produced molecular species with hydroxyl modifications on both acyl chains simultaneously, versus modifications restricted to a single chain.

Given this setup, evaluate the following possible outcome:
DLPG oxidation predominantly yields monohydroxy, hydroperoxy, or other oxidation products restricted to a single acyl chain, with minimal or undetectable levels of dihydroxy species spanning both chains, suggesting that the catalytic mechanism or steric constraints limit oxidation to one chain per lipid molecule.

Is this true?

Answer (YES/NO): NO